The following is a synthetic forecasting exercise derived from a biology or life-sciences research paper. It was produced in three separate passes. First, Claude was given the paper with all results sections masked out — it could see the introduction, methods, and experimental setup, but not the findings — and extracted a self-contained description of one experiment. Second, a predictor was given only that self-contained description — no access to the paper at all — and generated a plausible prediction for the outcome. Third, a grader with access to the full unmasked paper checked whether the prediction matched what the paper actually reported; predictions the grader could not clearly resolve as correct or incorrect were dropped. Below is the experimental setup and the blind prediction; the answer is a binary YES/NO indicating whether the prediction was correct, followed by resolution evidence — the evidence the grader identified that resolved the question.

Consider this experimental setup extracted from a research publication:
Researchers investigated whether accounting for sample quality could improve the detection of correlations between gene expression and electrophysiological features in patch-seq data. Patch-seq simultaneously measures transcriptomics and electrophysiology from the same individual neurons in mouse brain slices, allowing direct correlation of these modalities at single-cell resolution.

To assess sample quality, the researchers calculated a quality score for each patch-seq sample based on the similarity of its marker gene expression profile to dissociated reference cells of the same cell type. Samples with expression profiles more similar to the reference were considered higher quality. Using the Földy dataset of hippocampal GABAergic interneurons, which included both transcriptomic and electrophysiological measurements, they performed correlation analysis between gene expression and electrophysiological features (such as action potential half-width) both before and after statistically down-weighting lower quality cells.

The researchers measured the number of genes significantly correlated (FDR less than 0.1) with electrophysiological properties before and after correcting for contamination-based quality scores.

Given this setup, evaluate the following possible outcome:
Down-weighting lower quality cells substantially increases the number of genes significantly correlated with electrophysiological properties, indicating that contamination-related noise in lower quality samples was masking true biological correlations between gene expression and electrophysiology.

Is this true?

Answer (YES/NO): NO